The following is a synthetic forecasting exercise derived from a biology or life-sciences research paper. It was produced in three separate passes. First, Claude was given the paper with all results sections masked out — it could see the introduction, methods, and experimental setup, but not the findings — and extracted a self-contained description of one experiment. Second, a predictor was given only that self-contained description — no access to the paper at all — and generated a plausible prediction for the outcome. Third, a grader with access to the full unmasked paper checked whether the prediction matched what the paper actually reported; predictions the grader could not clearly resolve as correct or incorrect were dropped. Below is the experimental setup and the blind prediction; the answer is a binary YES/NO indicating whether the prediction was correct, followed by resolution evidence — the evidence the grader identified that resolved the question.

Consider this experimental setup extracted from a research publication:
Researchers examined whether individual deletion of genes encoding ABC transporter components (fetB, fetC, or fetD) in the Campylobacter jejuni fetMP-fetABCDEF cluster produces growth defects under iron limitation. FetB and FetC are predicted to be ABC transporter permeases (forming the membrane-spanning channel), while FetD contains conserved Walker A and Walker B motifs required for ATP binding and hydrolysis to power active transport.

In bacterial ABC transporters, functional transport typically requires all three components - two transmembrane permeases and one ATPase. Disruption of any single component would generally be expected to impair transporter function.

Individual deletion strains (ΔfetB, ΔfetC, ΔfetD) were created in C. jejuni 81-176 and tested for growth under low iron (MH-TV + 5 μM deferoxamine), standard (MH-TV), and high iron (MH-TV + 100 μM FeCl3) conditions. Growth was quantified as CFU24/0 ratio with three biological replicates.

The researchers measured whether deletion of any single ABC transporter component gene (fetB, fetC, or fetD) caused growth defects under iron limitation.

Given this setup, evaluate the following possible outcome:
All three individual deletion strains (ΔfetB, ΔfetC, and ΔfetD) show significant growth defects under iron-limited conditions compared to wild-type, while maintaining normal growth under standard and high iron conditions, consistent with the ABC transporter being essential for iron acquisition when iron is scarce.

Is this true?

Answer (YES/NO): NO